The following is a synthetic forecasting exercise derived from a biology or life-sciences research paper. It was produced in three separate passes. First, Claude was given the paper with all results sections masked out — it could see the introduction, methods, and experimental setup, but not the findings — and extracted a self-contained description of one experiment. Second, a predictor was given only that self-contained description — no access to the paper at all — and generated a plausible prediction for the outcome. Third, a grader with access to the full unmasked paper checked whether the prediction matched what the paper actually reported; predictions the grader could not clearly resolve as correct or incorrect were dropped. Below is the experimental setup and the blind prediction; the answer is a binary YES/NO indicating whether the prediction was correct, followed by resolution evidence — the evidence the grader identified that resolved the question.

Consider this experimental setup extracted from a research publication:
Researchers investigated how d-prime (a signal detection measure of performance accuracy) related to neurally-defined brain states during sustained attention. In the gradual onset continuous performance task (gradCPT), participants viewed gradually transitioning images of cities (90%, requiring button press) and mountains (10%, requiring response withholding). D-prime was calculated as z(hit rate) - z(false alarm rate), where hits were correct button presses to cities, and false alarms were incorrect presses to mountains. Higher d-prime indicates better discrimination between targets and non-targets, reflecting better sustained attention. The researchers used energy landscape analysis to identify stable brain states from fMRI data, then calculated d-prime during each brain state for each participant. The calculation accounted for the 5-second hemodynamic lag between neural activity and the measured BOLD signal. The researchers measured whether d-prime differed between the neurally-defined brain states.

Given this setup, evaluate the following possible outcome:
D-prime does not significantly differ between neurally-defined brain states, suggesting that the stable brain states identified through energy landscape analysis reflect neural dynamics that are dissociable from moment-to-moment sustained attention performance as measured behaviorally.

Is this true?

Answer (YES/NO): NO